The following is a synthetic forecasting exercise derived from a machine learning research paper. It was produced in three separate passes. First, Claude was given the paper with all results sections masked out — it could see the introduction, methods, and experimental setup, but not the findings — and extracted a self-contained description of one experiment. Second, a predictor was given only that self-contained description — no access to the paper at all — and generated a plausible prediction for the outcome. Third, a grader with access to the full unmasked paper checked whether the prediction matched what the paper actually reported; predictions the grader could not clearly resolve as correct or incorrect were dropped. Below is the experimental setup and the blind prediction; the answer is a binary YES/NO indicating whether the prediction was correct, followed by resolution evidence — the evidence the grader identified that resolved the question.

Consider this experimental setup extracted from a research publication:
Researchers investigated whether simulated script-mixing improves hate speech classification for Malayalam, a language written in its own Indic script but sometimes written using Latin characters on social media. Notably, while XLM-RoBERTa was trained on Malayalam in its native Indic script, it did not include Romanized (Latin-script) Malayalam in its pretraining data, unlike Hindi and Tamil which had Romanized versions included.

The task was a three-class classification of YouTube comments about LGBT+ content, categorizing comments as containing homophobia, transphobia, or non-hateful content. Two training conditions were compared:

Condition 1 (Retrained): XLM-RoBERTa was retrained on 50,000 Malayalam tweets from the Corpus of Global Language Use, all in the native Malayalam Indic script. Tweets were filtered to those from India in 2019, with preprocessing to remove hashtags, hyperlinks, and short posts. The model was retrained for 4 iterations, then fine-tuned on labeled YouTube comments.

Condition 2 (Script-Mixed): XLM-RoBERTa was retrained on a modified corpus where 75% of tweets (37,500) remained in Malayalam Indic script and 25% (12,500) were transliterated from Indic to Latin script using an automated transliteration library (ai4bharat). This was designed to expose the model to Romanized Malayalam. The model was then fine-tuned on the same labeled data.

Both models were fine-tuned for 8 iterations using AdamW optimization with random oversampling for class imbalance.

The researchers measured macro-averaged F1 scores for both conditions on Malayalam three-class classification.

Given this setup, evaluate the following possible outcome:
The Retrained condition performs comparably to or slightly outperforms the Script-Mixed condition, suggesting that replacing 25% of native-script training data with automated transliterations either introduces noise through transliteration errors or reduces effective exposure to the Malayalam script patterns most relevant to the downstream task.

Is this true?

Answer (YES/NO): YES